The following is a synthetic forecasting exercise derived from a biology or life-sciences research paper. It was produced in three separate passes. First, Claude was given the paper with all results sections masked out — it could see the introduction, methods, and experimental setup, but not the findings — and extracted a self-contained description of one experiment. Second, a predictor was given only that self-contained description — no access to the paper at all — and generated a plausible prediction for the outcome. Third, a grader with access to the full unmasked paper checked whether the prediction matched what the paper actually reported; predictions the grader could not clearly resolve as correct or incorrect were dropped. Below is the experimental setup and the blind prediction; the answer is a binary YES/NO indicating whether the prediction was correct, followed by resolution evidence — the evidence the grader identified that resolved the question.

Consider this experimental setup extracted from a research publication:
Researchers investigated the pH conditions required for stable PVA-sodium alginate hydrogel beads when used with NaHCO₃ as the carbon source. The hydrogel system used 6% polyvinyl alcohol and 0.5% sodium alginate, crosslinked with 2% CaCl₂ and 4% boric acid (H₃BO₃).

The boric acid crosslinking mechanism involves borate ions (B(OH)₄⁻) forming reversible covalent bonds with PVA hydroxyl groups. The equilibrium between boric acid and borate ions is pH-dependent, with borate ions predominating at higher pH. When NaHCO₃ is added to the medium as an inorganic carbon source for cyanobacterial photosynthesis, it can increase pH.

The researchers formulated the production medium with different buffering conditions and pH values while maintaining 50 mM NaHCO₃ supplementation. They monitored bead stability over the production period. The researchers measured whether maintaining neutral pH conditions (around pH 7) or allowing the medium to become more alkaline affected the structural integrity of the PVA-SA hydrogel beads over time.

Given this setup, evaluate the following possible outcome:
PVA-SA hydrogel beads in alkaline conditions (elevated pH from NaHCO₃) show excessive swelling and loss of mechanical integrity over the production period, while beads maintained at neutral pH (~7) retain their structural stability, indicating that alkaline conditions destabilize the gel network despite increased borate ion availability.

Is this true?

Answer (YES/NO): YES